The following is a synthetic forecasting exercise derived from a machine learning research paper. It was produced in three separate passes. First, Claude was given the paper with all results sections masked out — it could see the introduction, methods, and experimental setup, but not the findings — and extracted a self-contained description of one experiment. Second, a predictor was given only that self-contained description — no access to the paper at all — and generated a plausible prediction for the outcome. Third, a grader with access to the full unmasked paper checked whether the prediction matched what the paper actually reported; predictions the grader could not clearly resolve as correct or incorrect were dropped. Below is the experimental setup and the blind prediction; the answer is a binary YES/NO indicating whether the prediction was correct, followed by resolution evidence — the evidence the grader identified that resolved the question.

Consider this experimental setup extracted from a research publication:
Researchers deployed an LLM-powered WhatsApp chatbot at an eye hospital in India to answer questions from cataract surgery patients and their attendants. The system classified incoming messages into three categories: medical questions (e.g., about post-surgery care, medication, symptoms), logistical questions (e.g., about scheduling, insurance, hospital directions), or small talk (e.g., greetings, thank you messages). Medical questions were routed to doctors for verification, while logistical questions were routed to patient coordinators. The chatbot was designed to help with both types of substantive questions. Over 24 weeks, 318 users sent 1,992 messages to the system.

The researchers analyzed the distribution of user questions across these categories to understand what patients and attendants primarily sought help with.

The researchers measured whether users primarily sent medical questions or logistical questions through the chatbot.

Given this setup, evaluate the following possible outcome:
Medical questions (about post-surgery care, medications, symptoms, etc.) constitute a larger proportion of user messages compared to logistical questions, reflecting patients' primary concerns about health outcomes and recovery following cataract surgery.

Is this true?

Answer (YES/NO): YES